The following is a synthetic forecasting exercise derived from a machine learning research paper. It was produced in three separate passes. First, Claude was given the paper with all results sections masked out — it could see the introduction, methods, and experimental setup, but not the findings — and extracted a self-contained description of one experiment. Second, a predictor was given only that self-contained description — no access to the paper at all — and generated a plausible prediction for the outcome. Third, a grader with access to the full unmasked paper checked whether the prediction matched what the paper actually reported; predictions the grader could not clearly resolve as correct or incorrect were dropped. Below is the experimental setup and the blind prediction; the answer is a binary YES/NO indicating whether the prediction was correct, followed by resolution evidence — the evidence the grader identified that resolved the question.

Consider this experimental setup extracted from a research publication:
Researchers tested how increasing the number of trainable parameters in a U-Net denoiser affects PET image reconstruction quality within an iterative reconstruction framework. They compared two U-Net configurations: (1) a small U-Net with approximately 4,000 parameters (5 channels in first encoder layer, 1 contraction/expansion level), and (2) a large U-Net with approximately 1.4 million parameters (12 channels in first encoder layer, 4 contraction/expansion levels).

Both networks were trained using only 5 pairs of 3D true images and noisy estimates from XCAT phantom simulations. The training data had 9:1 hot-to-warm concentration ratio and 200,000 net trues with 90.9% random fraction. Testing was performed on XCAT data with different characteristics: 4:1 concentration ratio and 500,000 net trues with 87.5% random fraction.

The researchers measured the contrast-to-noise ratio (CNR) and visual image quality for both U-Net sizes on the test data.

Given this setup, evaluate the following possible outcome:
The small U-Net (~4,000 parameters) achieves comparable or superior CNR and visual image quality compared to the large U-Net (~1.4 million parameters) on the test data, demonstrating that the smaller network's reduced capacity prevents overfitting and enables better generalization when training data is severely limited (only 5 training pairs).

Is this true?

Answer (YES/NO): YES